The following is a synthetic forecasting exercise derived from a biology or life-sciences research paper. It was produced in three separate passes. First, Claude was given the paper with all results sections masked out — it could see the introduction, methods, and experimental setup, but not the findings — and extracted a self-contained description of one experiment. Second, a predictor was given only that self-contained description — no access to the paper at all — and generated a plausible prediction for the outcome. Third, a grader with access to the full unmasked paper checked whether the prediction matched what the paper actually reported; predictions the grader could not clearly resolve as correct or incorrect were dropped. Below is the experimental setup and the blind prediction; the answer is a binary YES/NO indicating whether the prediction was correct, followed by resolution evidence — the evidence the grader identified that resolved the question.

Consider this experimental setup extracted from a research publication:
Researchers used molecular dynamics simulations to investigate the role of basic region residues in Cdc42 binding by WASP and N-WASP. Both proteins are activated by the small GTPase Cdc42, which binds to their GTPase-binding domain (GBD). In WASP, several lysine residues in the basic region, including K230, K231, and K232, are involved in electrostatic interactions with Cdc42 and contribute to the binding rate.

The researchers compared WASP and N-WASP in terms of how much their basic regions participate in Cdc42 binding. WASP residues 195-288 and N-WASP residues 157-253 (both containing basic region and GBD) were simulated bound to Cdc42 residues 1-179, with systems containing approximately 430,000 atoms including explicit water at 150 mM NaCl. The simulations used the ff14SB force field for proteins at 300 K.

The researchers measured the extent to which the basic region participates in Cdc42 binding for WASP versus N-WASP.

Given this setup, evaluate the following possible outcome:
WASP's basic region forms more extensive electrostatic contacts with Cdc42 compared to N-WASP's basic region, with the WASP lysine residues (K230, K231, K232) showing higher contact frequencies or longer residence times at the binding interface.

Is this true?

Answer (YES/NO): NO